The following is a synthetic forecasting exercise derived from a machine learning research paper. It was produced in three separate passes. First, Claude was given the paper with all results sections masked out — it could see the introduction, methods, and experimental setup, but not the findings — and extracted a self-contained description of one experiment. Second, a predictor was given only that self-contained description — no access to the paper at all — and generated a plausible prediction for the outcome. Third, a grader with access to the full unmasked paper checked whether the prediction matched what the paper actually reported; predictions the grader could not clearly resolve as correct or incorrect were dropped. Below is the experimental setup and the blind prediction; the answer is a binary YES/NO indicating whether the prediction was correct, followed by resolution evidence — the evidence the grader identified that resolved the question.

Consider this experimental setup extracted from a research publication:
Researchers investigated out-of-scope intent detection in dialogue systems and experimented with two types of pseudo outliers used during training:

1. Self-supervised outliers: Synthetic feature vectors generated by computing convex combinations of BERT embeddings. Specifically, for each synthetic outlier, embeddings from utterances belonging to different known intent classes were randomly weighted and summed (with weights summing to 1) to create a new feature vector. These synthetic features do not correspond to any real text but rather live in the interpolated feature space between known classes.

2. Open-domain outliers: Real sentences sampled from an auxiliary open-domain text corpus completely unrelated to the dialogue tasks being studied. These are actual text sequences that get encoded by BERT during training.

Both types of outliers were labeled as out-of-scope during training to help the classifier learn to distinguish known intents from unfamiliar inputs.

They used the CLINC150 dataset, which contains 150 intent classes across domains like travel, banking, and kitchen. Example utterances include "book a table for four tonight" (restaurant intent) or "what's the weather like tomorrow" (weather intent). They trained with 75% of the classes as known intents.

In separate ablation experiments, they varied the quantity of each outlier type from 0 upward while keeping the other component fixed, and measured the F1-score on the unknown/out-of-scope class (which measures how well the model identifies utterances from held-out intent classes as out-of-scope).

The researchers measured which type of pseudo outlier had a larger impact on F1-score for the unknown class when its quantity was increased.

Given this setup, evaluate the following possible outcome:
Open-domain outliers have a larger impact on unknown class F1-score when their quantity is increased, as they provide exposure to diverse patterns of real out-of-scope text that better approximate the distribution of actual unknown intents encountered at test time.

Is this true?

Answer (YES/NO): NO